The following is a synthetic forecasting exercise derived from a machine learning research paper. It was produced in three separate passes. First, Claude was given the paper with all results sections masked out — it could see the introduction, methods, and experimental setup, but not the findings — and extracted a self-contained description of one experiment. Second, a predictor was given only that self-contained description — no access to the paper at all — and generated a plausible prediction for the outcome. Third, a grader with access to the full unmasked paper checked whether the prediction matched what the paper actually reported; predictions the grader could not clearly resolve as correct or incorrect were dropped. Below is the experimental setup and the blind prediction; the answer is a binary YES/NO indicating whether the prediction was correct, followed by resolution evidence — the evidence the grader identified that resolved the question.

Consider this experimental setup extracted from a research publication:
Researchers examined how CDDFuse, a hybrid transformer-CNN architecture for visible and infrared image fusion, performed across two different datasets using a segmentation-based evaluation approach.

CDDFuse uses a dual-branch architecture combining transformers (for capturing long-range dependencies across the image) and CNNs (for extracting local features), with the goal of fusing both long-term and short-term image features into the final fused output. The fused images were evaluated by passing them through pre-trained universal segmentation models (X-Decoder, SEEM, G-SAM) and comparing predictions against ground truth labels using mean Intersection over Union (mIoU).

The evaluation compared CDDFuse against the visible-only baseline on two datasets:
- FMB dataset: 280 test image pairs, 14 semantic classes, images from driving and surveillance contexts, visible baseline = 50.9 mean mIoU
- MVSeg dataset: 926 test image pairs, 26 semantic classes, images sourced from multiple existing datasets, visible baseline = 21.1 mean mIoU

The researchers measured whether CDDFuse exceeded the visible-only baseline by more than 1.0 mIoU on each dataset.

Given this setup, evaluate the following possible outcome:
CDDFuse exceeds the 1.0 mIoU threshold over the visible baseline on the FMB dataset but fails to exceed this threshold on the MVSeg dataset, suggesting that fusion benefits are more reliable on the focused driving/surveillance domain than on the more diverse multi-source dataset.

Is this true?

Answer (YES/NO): YES